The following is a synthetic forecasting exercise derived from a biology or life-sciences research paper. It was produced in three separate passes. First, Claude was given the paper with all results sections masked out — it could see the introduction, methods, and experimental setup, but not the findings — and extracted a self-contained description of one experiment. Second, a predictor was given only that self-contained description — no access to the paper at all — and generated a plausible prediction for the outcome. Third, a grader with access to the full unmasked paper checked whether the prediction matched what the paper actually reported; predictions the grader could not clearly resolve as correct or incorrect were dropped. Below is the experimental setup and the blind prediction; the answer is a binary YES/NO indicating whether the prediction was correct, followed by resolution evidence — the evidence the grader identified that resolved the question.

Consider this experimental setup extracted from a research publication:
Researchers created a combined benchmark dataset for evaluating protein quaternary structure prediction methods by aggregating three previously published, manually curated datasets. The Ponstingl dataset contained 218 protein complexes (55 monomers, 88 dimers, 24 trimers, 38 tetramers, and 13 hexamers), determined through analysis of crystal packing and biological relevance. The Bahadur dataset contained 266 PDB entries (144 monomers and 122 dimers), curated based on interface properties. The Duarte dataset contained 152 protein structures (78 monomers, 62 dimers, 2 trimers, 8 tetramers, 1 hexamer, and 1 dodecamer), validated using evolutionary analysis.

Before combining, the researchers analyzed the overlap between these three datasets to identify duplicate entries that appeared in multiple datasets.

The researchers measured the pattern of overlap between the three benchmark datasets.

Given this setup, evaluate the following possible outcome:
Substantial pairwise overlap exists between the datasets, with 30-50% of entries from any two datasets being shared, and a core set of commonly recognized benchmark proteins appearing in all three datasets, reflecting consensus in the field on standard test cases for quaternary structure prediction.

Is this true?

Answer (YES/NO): NO